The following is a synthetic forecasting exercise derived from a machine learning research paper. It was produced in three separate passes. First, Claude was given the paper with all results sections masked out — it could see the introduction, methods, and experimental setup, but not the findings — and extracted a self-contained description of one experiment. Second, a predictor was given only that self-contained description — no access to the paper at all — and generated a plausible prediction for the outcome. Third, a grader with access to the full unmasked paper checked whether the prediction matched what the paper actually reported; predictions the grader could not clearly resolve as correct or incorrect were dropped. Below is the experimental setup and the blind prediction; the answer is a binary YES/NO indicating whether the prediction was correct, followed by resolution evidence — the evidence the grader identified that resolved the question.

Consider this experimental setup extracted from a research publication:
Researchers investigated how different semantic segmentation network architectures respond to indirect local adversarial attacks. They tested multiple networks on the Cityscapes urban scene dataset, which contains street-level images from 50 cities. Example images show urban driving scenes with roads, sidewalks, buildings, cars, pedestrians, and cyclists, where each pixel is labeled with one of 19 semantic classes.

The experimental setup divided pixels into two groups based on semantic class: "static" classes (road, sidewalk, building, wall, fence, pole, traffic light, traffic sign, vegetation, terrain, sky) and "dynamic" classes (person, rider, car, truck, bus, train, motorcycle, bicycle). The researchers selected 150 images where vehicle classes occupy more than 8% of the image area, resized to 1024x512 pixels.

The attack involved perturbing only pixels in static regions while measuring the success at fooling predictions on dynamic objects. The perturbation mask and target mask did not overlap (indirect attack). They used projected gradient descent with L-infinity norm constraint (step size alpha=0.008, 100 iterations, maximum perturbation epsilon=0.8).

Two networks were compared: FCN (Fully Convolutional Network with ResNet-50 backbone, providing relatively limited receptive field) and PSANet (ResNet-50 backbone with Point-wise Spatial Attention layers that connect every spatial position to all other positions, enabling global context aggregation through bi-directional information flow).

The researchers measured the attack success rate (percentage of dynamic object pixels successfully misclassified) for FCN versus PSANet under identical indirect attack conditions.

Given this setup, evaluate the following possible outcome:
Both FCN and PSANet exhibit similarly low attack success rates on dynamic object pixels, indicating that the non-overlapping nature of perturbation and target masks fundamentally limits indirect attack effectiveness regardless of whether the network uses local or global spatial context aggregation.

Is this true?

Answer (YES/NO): NO